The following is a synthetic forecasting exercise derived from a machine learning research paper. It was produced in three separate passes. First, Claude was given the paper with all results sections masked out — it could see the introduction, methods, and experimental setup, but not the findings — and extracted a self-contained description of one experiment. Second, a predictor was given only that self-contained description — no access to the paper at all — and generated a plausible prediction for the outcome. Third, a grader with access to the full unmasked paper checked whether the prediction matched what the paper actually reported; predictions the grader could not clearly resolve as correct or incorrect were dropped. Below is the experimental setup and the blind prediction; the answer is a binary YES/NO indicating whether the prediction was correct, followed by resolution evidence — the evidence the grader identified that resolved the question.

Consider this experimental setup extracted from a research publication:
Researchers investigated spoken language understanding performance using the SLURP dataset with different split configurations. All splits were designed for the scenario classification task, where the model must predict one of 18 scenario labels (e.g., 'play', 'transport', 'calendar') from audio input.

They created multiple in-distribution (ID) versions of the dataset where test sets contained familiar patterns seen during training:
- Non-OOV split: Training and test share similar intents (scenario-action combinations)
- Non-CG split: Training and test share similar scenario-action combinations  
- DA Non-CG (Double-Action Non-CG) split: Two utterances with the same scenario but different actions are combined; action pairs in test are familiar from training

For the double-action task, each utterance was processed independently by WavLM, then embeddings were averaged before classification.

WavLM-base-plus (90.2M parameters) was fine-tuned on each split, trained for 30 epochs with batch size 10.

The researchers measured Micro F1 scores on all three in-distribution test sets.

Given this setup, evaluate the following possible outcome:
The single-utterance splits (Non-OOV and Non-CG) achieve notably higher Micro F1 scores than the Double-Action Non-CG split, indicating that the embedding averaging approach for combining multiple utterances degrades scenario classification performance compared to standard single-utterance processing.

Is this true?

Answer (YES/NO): NO